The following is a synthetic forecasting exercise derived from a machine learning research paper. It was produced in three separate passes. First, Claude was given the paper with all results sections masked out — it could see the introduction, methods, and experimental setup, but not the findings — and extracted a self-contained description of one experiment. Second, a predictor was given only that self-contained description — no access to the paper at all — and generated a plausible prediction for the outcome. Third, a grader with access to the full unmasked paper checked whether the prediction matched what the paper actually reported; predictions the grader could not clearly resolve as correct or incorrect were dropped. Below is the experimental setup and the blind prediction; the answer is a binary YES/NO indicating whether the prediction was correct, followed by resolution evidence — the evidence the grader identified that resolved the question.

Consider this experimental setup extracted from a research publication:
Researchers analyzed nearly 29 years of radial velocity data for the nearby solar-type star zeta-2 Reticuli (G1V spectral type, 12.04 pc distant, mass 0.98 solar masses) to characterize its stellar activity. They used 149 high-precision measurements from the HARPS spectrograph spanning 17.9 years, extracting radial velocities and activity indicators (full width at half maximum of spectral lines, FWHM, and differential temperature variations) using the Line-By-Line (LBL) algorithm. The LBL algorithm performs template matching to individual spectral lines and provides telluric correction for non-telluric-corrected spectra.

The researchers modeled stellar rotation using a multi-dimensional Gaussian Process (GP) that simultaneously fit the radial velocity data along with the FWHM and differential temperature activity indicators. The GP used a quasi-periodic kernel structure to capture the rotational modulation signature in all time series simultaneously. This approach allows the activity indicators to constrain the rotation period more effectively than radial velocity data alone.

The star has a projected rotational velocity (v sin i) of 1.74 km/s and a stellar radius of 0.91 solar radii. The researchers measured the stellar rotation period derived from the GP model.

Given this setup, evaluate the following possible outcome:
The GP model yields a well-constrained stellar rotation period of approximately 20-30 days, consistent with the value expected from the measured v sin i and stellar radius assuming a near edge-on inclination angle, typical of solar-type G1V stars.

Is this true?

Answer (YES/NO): NO